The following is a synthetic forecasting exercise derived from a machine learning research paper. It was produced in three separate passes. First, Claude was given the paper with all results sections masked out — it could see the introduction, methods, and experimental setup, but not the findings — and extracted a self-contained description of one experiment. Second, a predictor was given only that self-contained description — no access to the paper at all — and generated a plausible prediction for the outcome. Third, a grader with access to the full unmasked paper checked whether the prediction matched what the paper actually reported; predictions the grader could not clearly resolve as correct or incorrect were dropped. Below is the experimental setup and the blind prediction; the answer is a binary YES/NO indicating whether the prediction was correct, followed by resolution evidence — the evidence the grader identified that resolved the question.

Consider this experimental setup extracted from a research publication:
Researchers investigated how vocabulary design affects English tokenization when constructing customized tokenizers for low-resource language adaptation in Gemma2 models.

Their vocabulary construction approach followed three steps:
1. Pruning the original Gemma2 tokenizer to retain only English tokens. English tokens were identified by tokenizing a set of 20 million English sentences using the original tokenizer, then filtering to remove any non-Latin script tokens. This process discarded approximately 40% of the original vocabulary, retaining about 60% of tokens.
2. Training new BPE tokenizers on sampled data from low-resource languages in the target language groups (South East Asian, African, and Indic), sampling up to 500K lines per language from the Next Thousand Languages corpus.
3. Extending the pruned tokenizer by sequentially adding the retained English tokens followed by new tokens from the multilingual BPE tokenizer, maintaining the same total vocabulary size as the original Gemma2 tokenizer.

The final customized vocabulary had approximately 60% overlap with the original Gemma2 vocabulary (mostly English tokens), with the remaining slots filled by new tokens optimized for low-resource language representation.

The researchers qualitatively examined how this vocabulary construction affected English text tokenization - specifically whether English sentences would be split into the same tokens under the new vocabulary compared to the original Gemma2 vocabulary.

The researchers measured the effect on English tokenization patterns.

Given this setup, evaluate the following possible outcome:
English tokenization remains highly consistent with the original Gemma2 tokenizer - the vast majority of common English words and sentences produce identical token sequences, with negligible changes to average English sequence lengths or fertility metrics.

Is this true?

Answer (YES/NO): YES